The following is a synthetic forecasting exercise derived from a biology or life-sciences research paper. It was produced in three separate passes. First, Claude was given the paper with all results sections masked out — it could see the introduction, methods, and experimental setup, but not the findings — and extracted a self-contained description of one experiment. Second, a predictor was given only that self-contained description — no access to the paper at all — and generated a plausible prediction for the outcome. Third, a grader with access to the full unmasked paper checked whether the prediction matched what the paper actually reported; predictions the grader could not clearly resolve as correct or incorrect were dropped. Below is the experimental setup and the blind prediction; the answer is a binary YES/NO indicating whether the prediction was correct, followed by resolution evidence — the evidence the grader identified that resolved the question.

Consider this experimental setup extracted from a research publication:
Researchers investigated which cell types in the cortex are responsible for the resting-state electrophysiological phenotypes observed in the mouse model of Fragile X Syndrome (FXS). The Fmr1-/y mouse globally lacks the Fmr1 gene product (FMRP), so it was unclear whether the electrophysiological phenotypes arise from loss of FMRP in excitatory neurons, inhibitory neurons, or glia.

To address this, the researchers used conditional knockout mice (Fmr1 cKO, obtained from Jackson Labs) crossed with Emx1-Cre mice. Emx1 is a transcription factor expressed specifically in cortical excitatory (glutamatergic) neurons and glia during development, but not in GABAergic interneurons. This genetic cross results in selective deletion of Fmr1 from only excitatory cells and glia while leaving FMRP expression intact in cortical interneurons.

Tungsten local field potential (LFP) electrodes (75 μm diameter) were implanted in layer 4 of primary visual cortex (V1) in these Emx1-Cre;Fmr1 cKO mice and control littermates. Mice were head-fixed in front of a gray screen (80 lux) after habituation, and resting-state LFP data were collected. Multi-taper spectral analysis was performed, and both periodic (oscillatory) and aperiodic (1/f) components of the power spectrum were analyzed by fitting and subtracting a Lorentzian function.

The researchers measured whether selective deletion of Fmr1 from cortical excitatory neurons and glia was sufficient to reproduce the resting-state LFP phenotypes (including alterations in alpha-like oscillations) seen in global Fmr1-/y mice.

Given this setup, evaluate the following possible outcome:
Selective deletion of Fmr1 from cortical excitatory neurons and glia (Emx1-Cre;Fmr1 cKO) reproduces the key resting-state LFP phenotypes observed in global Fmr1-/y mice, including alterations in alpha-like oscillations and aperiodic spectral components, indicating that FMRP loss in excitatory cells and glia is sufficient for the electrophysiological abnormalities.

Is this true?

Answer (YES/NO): YES